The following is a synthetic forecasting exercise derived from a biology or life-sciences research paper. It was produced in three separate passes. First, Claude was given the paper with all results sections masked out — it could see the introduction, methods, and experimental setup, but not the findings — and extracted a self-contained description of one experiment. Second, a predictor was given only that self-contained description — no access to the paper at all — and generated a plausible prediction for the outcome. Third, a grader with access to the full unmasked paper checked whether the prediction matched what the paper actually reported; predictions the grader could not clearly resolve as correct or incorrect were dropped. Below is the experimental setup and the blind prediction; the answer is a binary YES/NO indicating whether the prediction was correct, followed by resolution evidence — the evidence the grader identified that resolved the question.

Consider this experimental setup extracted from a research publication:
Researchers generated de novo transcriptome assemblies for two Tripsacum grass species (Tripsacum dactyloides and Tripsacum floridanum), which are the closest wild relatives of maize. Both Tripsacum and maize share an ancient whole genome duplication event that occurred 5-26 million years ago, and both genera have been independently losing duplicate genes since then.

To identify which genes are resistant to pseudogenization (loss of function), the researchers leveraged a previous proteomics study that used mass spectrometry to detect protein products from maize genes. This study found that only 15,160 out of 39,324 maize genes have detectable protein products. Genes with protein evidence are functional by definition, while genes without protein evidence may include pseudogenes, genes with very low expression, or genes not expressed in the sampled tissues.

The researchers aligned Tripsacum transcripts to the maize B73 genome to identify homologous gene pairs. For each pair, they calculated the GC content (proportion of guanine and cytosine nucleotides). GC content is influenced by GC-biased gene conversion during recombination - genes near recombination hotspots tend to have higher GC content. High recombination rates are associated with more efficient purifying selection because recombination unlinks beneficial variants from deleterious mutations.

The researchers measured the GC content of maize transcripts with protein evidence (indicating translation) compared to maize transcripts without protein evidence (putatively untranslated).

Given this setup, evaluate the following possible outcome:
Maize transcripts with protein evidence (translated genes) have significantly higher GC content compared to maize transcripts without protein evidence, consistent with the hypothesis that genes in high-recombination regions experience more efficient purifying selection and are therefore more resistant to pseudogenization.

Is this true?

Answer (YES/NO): YES